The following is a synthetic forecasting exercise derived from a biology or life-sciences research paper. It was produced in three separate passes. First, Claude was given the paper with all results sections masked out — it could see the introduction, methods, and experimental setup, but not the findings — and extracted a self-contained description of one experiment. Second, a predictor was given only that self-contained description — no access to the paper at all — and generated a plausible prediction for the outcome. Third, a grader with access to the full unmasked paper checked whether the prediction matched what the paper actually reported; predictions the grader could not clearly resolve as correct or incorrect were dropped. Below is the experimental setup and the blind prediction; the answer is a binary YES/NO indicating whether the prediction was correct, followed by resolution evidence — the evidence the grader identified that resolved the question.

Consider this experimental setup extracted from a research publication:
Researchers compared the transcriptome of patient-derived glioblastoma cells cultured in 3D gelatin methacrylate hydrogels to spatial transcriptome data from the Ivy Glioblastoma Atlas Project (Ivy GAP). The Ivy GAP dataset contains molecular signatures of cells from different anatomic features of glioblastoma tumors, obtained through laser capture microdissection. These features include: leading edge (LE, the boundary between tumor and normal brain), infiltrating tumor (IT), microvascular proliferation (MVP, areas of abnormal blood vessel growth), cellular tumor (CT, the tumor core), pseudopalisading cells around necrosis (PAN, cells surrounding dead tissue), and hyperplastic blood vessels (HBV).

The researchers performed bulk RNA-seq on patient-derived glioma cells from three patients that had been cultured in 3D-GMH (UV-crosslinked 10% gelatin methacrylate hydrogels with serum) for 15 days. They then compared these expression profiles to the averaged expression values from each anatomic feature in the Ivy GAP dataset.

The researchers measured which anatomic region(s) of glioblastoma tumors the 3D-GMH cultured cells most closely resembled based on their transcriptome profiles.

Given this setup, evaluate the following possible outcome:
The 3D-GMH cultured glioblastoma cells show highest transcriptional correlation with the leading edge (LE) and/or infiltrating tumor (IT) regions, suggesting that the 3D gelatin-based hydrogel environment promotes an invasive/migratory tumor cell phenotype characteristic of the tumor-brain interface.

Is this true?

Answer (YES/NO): NO